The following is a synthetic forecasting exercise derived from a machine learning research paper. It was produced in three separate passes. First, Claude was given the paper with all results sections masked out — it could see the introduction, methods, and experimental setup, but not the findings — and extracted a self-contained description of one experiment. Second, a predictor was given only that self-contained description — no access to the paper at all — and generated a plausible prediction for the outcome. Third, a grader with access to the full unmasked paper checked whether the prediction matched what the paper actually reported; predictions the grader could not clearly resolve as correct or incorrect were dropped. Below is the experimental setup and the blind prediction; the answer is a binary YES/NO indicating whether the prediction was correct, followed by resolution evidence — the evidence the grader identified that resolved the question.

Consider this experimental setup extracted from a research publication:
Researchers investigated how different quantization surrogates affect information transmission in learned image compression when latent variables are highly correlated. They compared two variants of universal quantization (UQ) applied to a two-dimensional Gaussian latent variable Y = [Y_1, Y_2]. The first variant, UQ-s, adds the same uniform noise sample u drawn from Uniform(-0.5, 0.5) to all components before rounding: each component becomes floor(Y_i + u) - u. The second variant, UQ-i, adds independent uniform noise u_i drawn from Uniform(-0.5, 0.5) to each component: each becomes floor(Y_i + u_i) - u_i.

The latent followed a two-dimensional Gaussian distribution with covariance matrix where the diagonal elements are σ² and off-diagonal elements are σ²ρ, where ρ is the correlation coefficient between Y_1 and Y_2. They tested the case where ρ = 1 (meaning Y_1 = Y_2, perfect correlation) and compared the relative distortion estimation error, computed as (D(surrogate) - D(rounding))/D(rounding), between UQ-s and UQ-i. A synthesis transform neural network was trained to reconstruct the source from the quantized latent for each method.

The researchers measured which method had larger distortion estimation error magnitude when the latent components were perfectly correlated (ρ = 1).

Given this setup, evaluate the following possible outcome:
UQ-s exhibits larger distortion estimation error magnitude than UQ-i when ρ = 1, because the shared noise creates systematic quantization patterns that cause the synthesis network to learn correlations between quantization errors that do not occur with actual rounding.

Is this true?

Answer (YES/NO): NO